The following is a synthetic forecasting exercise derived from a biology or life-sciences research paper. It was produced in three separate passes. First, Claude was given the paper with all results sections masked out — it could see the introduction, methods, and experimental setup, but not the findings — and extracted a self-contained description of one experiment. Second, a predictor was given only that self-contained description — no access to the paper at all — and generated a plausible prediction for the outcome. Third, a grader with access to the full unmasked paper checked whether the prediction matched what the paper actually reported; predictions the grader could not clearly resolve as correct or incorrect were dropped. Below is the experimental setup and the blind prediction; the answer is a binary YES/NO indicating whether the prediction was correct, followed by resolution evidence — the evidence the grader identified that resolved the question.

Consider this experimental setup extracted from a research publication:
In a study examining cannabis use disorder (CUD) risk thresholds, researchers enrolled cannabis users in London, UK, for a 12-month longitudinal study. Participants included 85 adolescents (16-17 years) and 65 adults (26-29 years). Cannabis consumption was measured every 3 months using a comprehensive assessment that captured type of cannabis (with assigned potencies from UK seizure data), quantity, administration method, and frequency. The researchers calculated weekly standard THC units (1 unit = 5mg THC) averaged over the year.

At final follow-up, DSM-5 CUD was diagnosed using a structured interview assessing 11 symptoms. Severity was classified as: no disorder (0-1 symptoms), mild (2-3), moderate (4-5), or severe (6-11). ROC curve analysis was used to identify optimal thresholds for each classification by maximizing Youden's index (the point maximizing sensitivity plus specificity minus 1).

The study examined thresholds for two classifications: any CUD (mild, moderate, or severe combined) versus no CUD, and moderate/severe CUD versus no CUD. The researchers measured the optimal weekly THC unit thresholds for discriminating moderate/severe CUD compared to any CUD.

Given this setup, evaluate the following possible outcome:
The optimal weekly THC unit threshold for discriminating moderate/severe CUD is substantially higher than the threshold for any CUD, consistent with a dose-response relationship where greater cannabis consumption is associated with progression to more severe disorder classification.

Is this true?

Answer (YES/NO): NO